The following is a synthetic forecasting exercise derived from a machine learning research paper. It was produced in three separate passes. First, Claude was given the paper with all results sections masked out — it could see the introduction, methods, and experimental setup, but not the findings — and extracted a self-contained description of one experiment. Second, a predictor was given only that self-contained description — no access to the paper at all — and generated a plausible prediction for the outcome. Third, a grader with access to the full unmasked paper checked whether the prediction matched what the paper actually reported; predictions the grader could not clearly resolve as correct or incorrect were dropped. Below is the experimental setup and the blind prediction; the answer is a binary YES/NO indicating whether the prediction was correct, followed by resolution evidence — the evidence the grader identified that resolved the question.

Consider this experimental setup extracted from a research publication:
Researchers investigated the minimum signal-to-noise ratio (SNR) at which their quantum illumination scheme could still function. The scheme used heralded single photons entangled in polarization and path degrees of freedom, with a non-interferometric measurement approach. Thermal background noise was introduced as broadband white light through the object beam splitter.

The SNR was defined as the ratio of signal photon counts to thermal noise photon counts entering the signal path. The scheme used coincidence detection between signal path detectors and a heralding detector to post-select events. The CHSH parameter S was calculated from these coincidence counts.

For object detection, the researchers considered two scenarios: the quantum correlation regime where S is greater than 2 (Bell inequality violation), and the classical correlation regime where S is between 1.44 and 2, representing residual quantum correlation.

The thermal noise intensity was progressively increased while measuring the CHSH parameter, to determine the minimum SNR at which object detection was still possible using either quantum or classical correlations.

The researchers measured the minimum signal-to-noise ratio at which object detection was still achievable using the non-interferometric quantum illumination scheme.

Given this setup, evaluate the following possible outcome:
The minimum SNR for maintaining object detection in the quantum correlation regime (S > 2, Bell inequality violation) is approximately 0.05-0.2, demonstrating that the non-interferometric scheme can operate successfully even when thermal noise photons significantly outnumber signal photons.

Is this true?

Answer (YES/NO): NO